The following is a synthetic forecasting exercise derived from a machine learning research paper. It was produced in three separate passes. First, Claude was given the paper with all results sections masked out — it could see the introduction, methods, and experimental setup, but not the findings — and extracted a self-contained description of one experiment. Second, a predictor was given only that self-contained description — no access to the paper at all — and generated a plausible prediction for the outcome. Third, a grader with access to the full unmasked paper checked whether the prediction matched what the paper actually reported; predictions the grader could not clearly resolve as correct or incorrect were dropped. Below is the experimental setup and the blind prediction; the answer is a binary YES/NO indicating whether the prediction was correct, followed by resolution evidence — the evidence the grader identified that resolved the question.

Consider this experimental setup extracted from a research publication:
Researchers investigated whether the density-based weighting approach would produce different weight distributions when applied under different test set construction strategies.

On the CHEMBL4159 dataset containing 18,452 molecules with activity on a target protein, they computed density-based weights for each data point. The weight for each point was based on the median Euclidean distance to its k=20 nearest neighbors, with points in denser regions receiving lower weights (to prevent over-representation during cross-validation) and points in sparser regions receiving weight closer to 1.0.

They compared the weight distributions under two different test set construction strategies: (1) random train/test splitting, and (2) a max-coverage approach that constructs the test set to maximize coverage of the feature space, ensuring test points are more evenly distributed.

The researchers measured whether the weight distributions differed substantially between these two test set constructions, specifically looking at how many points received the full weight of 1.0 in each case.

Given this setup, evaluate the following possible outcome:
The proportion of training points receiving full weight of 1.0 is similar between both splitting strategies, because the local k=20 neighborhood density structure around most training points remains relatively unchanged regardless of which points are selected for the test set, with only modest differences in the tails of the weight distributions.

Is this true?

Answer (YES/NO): YES